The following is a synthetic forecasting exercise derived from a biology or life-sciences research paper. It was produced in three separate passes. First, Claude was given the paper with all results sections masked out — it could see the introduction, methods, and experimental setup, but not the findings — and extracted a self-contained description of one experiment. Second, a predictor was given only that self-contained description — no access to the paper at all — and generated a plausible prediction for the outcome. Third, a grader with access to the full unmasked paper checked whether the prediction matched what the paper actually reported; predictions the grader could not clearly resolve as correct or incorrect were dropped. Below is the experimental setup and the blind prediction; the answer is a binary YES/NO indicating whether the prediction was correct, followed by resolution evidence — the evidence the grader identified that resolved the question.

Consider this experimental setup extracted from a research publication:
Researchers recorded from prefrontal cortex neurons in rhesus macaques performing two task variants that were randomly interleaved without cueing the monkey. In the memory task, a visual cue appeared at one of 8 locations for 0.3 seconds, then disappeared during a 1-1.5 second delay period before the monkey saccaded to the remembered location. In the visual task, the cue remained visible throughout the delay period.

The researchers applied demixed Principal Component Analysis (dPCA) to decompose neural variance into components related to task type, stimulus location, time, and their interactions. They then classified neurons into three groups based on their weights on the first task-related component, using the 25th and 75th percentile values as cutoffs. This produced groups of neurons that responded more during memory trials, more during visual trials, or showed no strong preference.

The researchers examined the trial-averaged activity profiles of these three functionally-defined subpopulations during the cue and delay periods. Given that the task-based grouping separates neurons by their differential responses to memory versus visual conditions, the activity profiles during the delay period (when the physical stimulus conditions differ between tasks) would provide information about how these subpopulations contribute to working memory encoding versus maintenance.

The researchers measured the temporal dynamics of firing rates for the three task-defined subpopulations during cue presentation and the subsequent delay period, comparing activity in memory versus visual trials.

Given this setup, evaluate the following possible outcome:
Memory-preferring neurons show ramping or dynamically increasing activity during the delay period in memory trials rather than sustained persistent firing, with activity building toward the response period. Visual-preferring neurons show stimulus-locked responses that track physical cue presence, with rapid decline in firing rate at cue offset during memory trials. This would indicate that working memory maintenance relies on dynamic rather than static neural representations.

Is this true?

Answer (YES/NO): YES